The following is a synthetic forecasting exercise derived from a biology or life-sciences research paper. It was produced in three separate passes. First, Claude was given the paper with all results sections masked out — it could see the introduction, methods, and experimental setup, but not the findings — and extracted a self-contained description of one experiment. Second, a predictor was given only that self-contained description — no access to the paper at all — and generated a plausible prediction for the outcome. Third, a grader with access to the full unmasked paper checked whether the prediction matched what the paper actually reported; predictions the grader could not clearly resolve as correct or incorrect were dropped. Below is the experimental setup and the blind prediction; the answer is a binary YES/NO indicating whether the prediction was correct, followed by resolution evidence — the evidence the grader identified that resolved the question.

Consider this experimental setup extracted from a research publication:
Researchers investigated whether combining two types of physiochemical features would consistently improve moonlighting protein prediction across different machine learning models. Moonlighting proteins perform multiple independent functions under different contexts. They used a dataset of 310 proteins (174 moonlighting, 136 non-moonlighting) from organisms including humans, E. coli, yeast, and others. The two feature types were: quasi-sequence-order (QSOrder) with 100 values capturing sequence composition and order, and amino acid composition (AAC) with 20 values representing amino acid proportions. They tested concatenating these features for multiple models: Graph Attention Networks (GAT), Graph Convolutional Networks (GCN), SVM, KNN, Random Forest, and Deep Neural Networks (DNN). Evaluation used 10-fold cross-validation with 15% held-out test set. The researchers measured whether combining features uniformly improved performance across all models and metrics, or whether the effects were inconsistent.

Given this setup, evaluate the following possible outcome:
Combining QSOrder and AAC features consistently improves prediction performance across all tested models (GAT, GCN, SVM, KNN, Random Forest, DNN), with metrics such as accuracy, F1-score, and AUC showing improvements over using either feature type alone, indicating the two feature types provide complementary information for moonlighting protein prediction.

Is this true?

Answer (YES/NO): NO